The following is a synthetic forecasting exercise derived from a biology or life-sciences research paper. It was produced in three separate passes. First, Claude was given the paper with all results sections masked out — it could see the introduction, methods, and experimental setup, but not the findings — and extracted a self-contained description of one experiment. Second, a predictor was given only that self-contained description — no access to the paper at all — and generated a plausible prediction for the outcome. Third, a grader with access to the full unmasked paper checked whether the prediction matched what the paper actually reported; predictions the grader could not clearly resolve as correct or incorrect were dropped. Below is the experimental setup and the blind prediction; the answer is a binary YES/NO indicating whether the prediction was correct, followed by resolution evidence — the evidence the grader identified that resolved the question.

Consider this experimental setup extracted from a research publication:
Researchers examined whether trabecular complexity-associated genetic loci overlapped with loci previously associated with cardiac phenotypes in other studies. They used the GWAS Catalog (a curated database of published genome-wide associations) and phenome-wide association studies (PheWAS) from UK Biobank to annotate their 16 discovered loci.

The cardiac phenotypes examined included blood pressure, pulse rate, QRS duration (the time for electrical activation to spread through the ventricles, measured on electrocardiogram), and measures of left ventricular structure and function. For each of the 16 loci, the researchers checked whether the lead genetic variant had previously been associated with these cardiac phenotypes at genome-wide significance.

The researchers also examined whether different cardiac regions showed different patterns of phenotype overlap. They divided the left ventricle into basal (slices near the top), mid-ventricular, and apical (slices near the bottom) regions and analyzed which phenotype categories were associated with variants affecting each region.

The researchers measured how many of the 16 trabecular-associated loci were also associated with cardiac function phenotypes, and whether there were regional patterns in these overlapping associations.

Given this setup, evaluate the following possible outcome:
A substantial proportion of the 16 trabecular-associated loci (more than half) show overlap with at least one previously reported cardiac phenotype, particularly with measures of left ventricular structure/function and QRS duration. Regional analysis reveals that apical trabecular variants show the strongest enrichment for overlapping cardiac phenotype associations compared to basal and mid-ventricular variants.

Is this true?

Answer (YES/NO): NO